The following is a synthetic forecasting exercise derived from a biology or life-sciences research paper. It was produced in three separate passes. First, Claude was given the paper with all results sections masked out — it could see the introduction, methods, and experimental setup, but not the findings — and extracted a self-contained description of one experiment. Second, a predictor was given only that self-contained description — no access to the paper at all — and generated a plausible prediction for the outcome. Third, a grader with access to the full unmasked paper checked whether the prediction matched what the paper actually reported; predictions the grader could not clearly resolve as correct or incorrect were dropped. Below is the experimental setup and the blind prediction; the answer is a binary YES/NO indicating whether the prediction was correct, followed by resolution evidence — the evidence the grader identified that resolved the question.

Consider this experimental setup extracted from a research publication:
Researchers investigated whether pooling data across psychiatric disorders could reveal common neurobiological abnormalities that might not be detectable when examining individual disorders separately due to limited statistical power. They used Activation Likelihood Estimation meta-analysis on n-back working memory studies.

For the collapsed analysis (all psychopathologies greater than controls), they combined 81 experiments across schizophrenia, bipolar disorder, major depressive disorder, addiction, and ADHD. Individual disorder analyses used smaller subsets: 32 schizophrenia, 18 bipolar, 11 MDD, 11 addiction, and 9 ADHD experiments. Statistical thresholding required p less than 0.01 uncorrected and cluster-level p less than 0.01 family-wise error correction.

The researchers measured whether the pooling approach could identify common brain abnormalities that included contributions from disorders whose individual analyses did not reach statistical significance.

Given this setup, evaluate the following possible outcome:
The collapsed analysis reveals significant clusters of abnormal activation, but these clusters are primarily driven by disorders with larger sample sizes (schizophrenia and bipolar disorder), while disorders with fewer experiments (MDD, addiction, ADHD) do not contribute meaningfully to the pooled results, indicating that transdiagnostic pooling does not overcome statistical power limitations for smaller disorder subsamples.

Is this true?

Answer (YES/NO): NO